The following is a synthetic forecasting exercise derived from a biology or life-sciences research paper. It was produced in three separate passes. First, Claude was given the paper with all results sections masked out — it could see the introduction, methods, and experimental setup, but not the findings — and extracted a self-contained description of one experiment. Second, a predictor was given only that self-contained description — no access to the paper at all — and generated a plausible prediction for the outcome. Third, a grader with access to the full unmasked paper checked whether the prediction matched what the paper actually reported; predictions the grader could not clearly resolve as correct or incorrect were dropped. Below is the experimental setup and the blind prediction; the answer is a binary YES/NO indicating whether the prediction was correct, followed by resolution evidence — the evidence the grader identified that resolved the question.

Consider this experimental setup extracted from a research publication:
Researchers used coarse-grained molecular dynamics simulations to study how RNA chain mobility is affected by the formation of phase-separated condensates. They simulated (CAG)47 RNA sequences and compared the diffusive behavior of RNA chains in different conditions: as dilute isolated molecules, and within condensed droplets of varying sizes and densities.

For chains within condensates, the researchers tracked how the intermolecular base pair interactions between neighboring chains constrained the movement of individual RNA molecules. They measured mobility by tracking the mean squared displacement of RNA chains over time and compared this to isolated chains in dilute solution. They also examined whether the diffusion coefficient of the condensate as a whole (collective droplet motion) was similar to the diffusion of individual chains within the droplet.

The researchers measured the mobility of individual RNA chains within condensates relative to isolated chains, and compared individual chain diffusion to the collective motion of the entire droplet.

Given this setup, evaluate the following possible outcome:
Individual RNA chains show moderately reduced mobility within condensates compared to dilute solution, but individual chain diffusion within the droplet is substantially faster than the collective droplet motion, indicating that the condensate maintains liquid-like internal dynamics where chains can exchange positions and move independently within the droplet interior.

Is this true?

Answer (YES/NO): NO